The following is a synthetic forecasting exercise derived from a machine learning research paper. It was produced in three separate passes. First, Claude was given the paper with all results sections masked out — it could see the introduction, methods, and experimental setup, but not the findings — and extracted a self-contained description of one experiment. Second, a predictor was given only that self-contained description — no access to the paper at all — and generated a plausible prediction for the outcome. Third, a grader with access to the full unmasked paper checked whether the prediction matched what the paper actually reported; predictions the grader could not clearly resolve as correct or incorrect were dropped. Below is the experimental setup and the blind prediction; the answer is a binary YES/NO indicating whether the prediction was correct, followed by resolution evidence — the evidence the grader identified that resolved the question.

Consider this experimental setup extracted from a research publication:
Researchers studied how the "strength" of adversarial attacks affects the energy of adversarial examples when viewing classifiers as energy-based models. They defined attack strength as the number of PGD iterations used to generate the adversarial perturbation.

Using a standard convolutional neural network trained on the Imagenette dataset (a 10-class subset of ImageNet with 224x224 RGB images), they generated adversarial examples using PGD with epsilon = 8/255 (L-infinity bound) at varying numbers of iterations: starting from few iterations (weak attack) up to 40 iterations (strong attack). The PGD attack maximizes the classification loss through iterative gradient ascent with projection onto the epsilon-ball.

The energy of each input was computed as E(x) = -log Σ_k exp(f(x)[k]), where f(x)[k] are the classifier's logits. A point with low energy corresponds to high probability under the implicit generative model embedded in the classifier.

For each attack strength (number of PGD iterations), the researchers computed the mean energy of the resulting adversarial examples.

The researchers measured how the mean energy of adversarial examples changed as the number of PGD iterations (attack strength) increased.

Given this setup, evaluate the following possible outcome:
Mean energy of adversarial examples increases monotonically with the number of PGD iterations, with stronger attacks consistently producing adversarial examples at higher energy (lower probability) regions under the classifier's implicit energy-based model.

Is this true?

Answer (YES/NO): NO